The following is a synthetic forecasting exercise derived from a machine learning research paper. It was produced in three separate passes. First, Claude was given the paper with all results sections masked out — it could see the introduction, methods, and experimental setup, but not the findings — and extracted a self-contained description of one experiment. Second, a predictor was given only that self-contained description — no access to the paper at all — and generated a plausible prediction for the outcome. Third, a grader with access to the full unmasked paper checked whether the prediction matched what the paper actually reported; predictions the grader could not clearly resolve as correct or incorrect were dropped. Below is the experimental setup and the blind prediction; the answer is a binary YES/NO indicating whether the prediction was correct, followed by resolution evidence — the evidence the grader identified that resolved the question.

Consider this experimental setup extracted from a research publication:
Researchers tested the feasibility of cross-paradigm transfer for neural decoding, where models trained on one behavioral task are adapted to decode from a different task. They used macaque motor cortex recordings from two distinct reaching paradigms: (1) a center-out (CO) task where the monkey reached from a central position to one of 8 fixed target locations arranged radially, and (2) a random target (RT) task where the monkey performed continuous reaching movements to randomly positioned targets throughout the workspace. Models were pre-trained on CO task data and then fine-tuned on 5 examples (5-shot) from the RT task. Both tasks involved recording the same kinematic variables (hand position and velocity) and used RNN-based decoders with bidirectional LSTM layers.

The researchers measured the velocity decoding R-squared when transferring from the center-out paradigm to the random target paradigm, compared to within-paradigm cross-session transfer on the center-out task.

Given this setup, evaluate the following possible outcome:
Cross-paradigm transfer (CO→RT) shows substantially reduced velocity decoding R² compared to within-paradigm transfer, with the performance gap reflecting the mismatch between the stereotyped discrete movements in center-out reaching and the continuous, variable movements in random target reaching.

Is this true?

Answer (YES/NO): YES